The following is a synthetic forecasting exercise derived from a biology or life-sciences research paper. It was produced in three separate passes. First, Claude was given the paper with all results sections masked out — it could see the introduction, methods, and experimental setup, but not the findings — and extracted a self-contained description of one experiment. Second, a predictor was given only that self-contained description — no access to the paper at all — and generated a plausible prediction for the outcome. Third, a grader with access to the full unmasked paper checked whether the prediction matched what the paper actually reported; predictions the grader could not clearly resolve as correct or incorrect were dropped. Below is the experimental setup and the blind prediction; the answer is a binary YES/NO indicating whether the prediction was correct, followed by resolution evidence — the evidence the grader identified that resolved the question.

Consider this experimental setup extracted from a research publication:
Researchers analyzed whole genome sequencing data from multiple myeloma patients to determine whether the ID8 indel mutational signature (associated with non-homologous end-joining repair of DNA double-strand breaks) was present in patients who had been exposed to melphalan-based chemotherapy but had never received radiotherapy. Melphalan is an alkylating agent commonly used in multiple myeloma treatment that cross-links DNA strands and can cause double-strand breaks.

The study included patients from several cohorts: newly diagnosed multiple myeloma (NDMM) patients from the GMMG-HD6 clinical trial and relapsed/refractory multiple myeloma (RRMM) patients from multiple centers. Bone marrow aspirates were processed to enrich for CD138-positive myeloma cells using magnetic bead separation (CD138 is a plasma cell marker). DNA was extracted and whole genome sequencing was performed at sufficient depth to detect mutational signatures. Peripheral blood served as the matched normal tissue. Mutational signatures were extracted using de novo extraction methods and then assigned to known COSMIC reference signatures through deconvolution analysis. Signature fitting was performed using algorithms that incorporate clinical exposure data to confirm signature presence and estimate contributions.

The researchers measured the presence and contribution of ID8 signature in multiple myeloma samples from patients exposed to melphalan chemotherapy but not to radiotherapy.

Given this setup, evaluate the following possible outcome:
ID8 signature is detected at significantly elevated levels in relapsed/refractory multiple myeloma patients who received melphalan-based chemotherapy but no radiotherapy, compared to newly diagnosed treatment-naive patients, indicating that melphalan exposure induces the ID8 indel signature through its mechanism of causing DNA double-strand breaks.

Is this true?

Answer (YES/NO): YES